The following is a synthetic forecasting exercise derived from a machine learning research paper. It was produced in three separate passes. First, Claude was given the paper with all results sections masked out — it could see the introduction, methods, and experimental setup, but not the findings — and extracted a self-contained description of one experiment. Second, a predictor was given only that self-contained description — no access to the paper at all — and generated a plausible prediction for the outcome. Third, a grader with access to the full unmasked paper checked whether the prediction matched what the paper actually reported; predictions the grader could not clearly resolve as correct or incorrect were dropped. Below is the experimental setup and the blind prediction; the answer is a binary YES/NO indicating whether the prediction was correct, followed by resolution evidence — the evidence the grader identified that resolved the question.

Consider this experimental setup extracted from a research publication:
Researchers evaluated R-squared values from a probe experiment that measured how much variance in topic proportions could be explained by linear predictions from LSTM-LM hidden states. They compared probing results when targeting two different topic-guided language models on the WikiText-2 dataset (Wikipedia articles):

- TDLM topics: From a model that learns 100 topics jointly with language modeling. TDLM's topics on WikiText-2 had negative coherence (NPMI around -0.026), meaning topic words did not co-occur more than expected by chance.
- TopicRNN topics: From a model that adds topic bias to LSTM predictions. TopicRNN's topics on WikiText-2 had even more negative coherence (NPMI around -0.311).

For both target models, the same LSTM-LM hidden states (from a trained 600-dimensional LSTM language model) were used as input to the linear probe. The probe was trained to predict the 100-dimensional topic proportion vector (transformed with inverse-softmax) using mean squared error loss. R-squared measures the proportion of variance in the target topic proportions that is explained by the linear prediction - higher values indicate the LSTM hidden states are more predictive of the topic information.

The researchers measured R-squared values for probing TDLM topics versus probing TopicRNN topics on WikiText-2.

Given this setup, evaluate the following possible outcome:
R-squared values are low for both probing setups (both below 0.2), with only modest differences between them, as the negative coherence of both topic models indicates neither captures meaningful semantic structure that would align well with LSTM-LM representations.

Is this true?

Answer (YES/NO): NO